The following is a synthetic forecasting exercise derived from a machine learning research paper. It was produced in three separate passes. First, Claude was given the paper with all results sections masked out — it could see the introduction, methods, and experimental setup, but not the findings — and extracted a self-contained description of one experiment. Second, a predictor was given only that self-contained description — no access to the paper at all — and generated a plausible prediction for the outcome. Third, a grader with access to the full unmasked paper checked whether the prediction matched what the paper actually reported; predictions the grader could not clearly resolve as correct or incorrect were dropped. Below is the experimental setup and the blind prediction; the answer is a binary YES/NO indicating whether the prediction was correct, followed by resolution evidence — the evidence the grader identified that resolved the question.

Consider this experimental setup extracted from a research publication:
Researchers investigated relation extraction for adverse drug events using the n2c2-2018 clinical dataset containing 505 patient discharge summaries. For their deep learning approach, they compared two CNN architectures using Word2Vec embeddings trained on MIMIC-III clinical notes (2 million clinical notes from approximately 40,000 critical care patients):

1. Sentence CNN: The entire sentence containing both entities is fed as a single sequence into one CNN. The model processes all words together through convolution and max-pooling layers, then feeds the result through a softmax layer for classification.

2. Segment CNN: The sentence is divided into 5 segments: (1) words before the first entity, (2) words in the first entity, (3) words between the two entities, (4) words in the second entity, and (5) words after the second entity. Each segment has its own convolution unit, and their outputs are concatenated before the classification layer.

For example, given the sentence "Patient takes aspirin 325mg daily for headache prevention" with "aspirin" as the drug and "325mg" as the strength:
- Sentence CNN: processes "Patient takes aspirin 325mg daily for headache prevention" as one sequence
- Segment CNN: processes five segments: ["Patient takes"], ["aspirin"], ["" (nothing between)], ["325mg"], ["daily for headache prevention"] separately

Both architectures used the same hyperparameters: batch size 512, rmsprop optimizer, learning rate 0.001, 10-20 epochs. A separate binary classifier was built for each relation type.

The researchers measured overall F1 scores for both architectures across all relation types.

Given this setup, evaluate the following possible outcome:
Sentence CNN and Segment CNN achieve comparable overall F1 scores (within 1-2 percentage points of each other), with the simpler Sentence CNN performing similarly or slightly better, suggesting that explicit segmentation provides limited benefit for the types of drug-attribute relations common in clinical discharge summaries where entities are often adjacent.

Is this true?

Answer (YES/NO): YES